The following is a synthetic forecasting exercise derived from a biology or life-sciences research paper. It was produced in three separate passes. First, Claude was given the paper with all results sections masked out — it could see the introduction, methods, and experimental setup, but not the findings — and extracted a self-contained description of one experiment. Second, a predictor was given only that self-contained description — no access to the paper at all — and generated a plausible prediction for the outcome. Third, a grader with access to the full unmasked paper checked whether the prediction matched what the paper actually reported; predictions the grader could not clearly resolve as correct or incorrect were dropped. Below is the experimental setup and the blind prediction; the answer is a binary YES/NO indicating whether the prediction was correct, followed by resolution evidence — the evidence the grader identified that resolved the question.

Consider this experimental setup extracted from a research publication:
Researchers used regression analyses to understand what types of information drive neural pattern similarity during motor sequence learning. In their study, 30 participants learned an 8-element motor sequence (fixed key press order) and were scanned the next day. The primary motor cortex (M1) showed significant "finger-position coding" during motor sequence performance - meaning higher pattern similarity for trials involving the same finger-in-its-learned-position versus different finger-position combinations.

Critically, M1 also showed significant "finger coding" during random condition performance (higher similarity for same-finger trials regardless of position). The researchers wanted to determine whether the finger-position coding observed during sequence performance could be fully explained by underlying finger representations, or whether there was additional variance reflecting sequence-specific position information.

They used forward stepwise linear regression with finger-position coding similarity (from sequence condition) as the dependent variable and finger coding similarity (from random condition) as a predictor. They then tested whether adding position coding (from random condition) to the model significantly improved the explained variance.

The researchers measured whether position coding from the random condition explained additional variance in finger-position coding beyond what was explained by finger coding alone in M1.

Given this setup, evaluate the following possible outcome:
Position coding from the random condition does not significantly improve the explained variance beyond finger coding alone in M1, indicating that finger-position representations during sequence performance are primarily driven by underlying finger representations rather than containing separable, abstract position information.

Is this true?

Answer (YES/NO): NO